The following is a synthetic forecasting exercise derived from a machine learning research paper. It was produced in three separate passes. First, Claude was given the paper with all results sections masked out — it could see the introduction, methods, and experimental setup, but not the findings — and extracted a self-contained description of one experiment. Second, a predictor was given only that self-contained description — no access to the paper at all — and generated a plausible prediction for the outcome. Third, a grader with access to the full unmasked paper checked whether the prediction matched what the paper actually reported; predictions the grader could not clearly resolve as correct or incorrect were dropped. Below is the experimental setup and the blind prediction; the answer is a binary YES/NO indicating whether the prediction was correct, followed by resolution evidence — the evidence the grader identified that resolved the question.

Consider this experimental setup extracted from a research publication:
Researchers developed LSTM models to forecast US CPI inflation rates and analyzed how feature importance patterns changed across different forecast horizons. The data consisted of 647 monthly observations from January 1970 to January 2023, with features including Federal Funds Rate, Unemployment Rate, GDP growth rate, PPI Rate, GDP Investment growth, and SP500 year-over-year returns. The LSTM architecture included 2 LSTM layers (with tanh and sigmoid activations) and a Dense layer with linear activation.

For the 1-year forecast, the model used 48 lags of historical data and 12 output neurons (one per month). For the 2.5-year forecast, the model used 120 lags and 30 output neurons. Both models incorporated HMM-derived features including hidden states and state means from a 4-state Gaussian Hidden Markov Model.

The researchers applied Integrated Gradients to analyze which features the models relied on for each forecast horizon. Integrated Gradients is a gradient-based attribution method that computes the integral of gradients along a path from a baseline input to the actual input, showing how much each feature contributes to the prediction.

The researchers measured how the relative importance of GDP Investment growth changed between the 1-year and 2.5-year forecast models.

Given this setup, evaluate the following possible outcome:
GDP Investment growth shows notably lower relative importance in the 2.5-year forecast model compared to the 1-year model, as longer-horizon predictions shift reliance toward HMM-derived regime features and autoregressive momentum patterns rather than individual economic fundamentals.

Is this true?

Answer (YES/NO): NO